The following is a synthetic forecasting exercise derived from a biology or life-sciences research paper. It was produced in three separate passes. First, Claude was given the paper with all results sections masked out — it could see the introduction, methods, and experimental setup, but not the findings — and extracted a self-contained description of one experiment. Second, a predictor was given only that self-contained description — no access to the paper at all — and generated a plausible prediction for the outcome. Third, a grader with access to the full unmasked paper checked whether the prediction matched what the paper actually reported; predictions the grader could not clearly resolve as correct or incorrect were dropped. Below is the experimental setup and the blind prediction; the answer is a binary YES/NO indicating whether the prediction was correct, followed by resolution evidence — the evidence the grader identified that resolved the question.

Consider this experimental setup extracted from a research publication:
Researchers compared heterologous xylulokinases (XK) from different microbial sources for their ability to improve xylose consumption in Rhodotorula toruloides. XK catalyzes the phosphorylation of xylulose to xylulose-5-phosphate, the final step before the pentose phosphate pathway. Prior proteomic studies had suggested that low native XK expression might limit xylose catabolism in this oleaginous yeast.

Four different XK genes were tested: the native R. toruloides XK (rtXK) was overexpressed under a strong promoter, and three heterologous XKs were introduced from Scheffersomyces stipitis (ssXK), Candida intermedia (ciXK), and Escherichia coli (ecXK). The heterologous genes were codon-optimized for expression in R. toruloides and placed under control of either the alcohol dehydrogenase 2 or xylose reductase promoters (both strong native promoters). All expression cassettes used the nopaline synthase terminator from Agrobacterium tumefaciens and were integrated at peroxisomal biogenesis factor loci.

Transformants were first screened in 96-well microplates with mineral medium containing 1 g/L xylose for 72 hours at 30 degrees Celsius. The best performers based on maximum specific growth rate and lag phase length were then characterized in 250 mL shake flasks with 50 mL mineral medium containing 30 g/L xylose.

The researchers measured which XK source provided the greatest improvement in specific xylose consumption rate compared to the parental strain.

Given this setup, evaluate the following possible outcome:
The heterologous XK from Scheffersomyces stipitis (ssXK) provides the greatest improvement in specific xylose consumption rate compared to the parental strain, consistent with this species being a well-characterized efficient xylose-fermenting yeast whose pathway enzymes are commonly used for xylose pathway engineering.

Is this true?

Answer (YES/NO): NO